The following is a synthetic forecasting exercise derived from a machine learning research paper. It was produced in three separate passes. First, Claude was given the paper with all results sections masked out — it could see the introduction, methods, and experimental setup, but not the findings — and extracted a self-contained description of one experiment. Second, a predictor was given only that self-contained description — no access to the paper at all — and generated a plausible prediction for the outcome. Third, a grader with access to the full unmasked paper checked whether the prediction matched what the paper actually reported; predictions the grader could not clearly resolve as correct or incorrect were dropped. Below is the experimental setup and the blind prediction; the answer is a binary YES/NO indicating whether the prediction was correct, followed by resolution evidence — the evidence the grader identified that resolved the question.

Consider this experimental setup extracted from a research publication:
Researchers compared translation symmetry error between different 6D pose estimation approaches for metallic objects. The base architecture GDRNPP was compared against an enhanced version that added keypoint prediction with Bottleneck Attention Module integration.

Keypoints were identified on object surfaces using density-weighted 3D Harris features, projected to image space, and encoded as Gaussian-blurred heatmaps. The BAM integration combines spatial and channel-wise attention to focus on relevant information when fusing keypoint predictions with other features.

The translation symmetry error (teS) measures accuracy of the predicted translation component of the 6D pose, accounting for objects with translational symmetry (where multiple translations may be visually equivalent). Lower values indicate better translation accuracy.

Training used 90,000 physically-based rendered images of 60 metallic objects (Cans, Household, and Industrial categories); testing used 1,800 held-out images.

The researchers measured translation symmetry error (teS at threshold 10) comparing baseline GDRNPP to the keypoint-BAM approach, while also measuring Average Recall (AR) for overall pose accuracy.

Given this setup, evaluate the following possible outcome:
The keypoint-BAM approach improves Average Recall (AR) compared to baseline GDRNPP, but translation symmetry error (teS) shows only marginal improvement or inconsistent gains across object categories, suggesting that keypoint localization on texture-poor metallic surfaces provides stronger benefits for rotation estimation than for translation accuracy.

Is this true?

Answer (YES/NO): NO